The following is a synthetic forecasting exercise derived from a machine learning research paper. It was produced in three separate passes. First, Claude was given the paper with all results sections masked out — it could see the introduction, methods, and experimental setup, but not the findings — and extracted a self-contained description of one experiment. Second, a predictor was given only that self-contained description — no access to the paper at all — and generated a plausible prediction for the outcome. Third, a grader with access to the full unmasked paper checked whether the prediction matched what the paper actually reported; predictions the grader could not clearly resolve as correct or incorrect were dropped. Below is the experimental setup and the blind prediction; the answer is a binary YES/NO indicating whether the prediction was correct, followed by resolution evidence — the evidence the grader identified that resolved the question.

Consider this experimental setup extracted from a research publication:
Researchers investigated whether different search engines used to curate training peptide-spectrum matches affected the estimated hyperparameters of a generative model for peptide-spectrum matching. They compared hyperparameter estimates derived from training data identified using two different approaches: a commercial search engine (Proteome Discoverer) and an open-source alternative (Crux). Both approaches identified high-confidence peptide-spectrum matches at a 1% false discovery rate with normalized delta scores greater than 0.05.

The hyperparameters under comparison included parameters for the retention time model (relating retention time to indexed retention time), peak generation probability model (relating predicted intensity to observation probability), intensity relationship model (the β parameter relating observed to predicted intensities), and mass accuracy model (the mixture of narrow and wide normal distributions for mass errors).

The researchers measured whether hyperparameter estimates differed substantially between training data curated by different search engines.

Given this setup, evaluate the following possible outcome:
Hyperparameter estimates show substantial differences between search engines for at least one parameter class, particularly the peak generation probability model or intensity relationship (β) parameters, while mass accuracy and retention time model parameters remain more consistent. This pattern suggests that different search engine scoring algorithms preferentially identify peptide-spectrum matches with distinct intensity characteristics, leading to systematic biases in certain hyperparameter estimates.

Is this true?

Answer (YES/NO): NO